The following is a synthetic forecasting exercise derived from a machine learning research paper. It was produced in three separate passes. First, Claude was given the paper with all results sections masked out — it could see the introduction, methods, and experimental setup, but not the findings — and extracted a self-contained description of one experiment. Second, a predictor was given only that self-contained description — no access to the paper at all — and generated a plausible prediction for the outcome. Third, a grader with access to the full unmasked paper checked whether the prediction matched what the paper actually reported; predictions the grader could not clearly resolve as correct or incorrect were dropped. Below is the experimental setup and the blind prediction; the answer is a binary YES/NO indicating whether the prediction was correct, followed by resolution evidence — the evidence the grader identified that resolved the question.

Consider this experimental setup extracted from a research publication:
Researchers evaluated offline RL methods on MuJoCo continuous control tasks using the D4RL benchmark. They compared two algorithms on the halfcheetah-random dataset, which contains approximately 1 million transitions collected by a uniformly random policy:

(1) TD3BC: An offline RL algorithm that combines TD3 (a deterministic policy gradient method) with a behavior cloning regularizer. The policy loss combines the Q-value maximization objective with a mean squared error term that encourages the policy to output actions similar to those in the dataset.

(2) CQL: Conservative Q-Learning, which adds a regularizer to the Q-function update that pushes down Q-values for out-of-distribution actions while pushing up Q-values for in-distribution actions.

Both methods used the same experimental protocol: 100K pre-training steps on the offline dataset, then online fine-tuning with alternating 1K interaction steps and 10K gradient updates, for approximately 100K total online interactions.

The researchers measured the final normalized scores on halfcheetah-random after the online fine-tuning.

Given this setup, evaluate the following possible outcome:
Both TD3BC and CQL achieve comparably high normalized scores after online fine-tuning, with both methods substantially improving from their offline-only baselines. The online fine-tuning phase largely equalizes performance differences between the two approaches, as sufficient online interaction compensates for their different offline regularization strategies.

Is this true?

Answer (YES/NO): NO